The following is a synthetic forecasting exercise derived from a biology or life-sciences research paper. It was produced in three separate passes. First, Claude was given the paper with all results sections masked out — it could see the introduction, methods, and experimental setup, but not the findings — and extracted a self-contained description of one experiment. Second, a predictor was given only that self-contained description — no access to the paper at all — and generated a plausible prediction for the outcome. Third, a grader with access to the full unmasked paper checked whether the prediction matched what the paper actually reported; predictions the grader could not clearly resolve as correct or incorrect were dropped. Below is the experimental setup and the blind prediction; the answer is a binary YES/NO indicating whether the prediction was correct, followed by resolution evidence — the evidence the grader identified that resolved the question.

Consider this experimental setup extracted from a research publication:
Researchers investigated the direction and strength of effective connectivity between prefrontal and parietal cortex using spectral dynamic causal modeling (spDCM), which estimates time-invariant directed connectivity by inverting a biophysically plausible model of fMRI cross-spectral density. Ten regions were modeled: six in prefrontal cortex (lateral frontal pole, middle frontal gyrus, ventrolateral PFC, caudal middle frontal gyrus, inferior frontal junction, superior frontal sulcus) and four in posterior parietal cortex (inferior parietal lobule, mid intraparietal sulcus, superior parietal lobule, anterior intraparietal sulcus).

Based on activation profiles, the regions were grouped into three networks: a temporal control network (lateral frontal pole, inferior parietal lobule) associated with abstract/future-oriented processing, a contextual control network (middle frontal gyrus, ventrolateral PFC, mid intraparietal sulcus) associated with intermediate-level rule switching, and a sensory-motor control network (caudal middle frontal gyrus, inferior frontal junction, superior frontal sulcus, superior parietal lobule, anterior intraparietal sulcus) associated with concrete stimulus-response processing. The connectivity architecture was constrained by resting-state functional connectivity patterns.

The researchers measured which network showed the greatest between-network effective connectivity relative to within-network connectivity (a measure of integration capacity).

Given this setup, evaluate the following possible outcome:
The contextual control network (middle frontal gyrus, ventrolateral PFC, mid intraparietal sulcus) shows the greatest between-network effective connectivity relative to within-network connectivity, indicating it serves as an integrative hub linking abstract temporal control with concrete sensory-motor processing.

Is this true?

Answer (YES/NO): YES